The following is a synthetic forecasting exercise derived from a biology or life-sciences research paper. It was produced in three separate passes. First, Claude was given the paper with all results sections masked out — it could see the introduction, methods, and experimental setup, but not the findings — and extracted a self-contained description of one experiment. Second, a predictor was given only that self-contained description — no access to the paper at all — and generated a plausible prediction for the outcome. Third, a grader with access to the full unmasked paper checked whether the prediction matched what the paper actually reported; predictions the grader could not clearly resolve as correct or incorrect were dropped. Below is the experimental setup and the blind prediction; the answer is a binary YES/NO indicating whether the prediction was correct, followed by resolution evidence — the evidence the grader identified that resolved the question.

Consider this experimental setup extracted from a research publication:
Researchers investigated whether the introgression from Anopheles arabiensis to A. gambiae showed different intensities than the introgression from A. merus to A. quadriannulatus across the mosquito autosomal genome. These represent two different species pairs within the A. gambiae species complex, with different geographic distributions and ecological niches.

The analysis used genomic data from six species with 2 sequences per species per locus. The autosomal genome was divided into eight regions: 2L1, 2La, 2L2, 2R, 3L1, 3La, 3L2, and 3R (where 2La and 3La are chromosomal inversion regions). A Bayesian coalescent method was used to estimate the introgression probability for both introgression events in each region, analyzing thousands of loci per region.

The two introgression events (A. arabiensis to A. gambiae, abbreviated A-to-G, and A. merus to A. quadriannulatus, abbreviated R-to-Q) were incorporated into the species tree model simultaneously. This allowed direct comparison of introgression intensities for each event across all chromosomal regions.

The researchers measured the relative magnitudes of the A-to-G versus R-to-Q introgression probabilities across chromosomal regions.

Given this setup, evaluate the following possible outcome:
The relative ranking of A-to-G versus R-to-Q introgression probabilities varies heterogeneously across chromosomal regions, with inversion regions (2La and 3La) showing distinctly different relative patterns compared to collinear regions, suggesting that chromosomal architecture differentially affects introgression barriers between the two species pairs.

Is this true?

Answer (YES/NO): NO